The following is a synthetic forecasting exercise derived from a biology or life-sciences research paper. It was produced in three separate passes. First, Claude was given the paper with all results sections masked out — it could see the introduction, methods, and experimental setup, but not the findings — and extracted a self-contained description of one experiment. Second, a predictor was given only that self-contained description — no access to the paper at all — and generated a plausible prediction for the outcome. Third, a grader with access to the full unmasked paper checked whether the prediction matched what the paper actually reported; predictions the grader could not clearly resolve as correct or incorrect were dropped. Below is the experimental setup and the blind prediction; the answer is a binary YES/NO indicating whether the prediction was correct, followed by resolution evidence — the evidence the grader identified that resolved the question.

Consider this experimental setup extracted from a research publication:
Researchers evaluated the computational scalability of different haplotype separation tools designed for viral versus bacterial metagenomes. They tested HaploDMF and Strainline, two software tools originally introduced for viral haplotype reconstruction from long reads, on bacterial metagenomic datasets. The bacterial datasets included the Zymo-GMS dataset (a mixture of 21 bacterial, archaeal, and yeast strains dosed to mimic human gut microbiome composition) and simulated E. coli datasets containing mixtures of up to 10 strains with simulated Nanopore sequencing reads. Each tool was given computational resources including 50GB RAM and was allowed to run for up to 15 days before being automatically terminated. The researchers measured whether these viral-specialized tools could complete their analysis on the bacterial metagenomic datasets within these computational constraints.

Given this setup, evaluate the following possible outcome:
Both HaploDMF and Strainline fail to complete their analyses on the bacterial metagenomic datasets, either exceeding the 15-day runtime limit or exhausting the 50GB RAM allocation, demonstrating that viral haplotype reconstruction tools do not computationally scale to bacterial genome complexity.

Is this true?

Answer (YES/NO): YES